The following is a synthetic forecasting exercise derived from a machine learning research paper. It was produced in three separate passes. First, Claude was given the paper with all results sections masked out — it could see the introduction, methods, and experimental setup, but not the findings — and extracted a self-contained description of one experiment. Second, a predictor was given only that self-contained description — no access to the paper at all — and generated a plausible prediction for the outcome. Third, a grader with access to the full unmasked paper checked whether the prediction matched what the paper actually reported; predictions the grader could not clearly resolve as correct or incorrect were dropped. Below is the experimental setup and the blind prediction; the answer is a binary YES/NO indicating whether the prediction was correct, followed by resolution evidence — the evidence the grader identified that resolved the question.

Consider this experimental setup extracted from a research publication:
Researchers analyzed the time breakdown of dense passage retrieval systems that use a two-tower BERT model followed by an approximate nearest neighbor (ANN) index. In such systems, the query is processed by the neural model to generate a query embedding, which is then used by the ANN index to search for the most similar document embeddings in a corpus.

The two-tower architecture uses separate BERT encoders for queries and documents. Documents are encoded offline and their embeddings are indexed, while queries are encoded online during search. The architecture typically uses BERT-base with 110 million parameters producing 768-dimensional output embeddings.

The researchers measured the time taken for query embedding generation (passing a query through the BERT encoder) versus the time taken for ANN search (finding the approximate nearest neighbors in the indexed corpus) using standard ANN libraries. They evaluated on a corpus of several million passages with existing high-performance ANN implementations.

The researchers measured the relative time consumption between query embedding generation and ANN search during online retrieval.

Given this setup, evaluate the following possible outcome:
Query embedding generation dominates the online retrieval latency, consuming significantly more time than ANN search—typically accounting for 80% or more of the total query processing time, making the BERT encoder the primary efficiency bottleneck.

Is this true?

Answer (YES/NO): NO